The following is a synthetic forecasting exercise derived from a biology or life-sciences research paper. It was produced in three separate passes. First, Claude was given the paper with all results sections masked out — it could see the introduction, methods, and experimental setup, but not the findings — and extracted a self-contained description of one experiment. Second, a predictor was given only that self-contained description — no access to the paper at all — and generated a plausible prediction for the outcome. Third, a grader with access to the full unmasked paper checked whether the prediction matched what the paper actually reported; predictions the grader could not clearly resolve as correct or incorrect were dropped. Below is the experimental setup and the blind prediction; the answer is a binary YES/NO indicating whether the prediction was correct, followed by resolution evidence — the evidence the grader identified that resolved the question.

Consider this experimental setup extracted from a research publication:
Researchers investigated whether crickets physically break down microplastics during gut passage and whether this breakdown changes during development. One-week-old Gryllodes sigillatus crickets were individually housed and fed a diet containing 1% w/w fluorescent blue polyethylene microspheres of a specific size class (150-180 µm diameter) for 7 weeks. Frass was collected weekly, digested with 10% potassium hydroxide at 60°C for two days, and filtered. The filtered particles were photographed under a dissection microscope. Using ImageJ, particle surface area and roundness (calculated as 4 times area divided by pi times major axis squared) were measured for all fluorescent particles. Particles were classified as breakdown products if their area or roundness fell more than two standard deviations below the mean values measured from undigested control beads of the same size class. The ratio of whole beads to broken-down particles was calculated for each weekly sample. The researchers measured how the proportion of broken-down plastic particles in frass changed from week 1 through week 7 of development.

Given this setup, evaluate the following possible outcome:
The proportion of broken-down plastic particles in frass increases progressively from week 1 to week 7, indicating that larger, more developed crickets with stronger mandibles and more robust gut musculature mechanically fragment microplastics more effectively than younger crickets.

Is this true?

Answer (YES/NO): NO